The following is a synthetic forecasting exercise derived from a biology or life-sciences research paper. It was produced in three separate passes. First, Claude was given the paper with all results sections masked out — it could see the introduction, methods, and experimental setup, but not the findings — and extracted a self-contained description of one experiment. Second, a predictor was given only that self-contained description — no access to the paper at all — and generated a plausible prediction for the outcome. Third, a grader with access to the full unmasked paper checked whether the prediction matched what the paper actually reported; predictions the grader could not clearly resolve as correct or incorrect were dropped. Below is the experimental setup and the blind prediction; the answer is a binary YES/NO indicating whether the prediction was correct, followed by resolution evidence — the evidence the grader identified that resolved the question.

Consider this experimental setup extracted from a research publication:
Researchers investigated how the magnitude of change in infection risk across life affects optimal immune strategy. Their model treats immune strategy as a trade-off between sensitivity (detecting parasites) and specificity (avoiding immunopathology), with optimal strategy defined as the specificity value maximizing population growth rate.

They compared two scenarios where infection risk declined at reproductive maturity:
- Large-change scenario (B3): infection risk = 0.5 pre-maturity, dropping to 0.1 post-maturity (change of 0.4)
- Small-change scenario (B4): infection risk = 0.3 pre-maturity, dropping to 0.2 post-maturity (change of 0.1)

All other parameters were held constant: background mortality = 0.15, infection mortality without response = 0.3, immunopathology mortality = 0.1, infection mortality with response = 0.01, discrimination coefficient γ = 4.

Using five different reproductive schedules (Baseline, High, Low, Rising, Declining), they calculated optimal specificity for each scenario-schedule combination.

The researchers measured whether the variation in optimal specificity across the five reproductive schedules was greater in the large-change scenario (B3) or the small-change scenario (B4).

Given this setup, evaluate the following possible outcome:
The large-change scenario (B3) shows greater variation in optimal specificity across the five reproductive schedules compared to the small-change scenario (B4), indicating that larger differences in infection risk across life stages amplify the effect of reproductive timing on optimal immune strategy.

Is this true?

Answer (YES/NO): YES